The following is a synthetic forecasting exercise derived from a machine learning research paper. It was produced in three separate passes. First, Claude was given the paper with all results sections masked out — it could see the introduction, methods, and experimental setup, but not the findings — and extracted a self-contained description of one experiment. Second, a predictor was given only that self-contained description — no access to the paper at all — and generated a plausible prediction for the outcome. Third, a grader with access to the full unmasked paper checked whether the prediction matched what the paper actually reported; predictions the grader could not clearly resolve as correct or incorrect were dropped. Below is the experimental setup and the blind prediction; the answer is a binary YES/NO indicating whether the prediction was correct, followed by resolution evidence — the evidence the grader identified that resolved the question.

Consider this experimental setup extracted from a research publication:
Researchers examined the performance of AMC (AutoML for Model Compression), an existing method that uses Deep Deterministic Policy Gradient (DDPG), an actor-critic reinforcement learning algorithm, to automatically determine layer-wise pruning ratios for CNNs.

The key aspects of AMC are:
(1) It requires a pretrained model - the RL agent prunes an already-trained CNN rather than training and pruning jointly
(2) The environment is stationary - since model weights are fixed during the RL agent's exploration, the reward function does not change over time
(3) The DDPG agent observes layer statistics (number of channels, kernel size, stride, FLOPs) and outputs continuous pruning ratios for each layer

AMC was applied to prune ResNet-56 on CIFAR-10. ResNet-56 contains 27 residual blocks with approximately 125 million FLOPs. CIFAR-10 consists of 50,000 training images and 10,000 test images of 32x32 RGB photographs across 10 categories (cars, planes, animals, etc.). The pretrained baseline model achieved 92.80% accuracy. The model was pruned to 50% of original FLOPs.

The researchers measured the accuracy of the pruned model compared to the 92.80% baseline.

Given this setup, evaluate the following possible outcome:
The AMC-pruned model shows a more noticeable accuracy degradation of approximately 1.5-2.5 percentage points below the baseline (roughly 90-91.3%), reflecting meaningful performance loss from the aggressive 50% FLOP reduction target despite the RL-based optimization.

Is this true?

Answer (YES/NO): NO